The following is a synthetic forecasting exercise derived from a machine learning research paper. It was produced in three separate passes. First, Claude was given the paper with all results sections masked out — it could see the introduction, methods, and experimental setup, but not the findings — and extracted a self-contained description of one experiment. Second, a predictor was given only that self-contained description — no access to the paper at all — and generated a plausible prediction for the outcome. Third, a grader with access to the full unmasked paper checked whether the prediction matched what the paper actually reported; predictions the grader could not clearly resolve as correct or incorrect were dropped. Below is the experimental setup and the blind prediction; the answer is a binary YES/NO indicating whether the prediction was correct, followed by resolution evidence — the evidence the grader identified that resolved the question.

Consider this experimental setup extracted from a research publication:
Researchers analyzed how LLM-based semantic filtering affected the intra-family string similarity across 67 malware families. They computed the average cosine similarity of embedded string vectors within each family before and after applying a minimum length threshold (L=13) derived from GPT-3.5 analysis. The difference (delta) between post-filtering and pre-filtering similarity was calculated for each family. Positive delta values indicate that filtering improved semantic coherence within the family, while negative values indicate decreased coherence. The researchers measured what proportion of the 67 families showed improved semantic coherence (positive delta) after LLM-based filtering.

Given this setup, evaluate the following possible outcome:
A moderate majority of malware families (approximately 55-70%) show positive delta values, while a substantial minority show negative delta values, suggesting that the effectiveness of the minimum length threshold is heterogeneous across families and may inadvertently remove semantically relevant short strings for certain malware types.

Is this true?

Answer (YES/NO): NO